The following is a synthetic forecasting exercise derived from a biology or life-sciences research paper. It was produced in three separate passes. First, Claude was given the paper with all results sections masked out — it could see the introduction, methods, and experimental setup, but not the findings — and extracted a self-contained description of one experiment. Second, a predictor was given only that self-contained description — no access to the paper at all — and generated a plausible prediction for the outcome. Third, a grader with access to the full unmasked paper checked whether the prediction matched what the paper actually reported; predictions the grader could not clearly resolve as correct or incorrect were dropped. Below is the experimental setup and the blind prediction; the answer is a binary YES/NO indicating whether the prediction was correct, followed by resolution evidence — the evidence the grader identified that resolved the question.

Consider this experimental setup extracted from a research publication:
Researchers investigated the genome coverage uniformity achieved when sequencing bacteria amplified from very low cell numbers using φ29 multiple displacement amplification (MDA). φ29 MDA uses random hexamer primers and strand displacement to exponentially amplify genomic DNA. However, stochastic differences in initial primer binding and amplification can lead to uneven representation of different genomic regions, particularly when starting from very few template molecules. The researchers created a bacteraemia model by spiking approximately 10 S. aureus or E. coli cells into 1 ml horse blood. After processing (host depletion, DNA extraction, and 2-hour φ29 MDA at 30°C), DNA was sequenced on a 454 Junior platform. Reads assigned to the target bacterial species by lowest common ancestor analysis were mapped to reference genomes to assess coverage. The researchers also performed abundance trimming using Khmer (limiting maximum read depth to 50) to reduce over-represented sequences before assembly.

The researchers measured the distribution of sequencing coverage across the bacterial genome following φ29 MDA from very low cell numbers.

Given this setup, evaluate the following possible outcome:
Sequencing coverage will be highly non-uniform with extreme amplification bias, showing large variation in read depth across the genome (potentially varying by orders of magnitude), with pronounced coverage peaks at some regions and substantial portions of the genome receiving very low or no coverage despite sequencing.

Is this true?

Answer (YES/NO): NO